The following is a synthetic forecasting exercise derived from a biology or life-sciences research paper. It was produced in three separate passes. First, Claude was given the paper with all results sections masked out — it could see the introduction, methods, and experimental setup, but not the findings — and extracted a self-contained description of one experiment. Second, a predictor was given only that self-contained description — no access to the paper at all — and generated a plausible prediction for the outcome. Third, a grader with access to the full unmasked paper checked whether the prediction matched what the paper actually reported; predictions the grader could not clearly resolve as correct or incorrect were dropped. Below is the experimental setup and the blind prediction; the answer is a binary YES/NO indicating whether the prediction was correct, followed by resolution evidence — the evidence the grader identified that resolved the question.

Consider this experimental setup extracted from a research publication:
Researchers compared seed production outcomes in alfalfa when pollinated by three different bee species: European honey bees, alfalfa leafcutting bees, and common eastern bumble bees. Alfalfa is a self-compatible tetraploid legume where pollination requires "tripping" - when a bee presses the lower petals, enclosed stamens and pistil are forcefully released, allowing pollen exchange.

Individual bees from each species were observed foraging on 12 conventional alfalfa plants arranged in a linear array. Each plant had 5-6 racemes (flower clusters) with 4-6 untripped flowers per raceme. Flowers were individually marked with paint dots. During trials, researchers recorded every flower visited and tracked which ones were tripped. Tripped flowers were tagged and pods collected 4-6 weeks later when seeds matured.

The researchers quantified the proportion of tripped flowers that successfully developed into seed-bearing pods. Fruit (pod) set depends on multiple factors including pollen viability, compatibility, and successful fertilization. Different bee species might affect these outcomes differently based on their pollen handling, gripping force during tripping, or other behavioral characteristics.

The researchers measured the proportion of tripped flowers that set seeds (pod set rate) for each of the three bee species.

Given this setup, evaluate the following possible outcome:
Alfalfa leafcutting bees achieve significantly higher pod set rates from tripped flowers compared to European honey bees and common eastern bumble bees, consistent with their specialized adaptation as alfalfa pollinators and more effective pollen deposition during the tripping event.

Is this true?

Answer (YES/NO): NO